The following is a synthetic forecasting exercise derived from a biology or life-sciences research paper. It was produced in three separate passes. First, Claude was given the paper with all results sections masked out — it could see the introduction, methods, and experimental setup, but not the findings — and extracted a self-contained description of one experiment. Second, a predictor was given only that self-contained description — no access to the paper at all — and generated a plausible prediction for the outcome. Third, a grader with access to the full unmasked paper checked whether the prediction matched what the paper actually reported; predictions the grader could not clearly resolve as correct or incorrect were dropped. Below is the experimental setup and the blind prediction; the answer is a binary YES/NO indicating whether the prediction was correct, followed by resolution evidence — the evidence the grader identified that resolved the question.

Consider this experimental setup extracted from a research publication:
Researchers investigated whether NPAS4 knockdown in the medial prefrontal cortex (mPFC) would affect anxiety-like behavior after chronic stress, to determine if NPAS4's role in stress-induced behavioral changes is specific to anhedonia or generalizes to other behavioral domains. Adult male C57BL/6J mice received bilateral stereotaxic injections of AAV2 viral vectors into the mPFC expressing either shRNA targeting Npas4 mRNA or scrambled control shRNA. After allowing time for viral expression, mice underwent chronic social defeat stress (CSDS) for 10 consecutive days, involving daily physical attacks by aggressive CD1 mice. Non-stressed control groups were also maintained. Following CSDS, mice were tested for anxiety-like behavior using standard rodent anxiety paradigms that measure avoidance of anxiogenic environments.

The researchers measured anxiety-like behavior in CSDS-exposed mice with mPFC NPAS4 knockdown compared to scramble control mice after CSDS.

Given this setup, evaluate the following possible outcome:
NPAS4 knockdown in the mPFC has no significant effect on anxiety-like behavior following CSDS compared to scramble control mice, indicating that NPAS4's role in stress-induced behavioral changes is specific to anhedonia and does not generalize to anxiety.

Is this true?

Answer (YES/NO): YES